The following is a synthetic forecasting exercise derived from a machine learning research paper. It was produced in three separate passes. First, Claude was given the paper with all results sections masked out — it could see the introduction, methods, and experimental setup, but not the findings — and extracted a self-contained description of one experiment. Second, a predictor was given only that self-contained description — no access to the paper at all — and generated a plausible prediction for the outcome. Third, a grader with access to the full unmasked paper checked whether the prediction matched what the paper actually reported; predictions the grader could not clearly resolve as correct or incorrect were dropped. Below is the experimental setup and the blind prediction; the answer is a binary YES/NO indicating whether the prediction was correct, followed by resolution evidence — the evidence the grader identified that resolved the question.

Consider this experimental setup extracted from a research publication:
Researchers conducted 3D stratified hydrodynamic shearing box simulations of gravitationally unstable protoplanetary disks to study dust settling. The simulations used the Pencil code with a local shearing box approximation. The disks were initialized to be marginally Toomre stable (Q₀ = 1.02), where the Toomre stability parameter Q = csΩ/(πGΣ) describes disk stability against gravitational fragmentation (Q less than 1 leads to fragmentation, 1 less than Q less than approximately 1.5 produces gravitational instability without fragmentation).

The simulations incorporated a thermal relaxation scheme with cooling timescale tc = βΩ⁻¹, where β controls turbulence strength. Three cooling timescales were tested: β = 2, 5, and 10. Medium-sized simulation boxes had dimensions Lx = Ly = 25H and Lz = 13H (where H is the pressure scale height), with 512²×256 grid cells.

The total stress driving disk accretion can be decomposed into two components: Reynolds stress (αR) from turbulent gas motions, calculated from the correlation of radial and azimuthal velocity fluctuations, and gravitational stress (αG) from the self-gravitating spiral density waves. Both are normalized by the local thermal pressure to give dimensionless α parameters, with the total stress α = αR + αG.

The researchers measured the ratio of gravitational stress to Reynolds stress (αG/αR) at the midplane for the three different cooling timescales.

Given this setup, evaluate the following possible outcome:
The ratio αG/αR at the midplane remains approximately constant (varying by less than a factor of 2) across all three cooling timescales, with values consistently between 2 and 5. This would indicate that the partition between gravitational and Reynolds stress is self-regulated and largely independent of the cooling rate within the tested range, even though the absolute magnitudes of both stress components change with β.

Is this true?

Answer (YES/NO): NO